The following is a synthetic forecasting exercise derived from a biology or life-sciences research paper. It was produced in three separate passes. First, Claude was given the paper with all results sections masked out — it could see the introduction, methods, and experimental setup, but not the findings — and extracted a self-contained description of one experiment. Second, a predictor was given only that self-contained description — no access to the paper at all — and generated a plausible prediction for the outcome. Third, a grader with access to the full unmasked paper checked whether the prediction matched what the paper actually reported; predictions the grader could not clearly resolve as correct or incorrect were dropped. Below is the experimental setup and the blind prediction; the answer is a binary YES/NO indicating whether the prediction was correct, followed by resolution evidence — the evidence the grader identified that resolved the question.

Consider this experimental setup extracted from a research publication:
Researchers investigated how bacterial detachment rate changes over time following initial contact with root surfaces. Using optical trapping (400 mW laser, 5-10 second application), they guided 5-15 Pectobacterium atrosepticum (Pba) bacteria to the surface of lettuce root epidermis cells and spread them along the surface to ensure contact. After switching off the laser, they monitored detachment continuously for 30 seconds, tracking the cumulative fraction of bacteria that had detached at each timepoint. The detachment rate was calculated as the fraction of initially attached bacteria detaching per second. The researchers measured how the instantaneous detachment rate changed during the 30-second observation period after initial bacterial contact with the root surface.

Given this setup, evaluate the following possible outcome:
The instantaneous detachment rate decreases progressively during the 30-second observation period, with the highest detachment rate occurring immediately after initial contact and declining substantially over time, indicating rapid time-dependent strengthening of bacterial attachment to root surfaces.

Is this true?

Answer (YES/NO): YES